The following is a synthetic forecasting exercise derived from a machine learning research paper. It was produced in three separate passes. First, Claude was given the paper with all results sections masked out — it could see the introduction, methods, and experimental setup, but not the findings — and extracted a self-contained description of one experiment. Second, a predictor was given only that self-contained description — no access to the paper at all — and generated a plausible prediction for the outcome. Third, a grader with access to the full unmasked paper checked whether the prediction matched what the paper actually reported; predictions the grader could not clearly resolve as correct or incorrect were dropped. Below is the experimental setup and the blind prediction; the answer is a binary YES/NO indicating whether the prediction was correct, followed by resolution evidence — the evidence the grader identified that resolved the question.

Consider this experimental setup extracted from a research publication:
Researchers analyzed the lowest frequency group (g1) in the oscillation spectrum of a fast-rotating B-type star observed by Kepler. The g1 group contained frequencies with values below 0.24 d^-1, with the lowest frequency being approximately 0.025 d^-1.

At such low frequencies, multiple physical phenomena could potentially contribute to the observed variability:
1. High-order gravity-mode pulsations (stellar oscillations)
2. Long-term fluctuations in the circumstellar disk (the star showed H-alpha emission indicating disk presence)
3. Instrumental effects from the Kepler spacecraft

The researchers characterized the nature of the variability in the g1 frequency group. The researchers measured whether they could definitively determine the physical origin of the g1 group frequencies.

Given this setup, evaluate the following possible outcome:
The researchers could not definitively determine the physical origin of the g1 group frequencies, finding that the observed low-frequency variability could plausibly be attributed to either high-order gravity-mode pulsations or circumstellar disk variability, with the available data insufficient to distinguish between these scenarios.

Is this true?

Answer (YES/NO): YES